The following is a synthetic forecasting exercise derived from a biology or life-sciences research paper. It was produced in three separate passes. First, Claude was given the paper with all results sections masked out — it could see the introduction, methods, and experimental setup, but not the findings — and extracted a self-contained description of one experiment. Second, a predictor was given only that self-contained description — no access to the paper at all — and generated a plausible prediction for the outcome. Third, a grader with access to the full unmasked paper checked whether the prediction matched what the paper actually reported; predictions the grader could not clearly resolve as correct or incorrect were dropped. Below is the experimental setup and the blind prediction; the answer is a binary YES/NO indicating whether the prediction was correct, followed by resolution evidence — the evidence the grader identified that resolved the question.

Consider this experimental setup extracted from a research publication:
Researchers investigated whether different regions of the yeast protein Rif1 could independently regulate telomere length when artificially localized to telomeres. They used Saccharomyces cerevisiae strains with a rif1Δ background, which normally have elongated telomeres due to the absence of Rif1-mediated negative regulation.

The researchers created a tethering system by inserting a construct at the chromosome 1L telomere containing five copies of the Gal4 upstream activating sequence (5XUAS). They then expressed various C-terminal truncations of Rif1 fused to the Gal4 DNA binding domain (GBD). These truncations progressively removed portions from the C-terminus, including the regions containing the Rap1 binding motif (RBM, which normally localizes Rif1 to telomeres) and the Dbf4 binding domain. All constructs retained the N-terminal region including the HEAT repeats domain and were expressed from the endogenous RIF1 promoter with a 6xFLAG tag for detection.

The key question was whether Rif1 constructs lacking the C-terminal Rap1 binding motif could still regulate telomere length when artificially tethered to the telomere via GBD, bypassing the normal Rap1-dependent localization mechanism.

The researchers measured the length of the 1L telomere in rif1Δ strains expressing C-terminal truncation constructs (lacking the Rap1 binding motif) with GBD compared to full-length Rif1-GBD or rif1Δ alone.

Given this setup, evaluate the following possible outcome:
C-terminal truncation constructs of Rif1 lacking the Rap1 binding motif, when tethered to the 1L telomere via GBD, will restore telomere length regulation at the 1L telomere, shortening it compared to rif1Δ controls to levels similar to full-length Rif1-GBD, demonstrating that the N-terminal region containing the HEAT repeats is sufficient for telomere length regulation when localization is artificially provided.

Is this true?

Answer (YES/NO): YES